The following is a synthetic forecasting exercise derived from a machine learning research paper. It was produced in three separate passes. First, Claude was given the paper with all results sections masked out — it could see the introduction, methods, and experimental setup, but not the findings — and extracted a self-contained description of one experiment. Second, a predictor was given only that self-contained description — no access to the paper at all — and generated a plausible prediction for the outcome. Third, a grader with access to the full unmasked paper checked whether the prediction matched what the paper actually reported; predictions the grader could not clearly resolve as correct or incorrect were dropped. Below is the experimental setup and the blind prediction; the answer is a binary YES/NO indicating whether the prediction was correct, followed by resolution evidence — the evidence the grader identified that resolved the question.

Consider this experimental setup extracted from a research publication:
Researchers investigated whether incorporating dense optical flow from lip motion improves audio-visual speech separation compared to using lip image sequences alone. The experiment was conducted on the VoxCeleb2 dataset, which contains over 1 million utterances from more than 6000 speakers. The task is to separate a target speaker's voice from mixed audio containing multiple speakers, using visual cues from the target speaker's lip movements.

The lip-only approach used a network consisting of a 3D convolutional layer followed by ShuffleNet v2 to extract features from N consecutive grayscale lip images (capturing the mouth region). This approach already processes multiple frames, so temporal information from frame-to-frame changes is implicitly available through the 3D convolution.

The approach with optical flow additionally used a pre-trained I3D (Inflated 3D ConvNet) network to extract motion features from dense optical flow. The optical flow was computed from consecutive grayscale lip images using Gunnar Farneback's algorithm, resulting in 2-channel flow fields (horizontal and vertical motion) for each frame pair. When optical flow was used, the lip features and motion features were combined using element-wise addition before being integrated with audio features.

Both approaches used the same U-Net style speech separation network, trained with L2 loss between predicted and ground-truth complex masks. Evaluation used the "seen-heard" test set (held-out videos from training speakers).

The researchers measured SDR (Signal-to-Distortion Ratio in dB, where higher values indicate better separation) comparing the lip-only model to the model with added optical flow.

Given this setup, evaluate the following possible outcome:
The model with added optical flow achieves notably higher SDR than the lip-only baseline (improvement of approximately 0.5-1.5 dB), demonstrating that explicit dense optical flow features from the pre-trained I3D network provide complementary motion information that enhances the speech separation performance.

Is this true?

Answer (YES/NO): YES